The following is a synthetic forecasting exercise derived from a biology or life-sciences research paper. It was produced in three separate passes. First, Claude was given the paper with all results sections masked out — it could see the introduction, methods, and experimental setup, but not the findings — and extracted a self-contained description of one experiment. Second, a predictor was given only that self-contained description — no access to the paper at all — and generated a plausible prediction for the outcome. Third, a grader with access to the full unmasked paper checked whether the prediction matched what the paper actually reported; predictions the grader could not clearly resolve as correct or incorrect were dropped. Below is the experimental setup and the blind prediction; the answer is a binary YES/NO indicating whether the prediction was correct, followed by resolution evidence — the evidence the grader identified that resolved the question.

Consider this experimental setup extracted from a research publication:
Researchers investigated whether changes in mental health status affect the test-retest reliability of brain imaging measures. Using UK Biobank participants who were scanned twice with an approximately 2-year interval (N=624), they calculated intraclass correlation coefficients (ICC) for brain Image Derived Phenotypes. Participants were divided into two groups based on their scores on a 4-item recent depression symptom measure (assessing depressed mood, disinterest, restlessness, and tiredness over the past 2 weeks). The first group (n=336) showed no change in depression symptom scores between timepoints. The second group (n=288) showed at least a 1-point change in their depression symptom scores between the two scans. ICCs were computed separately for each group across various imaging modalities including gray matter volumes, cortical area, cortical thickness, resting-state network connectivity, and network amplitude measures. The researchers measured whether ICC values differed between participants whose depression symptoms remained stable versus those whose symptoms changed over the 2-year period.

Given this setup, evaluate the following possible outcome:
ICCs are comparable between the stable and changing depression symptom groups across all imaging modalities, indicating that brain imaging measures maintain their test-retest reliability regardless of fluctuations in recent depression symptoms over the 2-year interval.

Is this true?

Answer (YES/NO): YES